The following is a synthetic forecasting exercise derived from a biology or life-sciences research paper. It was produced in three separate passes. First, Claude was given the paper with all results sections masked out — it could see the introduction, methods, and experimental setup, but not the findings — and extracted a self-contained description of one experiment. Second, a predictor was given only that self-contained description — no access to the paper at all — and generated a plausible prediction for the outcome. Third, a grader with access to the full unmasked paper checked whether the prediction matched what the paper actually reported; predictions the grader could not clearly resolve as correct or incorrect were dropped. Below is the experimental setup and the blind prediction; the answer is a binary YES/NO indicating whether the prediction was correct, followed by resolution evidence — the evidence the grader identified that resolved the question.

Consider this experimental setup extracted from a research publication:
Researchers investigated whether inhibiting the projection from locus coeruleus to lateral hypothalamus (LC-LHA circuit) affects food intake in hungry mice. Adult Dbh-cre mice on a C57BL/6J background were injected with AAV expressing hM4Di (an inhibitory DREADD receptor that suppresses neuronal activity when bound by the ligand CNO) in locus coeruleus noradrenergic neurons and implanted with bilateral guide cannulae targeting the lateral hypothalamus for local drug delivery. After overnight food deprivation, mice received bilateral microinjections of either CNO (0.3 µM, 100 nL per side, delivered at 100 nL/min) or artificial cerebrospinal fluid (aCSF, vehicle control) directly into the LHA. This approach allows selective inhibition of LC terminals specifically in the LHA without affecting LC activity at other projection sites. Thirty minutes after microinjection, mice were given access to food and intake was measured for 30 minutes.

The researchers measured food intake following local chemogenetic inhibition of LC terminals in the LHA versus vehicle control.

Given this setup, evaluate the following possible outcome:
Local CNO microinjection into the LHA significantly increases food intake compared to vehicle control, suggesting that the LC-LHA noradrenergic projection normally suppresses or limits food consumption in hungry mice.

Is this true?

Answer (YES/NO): NO